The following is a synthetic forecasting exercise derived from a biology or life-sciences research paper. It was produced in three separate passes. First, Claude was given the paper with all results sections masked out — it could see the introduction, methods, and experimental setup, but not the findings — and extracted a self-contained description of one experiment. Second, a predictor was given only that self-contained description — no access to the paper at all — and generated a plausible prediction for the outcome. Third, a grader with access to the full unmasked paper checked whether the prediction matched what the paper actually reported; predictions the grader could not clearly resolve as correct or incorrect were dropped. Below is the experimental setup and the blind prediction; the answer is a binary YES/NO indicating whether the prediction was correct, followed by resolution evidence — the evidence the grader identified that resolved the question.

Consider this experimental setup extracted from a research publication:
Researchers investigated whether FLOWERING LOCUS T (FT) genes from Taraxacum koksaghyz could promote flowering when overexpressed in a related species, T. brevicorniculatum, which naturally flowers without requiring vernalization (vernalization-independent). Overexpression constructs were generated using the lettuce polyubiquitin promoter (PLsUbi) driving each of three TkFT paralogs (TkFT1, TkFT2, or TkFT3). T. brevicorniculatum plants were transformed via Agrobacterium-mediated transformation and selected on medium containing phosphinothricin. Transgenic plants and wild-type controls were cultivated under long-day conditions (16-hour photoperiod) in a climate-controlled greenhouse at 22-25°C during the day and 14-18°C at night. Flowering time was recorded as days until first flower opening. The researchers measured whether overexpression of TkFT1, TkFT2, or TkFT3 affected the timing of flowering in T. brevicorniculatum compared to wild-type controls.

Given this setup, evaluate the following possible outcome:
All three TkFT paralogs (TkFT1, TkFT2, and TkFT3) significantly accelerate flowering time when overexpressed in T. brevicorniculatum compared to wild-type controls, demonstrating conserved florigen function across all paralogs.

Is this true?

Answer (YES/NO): NO